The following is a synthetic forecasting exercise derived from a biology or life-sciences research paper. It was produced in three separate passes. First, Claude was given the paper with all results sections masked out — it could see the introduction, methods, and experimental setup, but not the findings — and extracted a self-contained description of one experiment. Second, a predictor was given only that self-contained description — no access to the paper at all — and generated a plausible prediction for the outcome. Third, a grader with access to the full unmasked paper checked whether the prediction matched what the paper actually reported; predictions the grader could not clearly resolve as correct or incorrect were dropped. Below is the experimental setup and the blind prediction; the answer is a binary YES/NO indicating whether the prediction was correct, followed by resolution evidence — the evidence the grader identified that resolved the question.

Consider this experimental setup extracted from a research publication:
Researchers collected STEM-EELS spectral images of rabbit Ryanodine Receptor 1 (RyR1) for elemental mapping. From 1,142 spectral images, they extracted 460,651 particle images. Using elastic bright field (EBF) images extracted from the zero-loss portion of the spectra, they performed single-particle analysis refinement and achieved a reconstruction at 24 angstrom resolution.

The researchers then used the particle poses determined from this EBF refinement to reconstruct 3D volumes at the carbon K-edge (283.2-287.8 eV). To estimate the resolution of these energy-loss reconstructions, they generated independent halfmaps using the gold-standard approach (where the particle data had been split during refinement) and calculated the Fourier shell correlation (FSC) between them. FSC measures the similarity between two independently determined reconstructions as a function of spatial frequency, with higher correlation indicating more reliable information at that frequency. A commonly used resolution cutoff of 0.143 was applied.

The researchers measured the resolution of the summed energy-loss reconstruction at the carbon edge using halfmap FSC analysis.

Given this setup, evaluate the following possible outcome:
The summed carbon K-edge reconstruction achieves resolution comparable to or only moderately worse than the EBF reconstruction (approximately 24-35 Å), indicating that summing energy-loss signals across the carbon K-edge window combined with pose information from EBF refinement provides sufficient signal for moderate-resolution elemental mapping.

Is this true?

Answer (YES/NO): NO